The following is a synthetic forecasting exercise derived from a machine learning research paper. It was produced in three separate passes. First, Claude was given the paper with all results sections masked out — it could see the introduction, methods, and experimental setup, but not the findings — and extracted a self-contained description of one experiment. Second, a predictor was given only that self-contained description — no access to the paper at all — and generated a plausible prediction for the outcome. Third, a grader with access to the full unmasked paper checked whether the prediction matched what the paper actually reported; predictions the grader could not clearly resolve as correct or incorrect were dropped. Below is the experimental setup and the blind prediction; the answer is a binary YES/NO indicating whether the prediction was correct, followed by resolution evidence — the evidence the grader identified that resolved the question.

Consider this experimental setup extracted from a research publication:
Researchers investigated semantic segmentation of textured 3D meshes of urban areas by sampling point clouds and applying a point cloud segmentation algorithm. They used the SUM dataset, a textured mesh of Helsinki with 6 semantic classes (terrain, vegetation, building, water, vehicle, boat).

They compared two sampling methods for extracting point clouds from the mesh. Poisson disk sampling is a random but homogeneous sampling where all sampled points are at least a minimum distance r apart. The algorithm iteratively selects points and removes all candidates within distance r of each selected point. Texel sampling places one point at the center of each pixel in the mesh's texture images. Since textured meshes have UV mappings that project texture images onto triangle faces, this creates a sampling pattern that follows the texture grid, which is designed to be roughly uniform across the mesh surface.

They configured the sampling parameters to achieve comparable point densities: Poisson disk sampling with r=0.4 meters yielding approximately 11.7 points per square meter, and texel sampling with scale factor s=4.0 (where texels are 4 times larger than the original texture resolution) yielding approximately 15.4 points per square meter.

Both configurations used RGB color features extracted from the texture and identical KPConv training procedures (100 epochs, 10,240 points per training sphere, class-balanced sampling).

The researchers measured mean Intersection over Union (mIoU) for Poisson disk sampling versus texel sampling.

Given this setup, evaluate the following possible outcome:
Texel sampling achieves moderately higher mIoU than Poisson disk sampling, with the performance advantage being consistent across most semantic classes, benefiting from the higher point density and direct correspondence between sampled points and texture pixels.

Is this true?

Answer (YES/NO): NO